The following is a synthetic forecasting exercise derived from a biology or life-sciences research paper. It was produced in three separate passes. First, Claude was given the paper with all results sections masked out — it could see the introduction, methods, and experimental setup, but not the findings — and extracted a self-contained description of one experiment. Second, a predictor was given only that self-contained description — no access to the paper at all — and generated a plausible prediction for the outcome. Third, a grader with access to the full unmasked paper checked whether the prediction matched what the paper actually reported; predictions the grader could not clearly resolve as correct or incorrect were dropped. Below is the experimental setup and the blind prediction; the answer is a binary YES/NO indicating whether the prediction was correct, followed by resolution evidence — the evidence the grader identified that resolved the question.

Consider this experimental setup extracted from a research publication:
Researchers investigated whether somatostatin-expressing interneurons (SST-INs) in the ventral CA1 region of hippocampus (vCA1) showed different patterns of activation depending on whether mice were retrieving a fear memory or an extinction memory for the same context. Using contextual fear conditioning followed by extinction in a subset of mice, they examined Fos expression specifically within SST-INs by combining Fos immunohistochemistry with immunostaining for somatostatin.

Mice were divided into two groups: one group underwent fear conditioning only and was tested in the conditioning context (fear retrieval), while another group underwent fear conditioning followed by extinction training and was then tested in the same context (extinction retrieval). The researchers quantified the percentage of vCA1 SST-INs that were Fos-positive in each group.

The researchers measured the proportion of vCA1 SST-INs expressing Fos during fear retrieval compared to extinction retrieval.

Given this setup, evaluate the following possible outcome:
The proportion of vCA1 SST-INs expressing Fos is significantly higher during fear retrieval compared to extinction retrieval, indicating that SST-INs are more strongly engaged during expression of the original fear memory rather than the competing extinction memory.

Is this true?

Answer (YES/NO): NO